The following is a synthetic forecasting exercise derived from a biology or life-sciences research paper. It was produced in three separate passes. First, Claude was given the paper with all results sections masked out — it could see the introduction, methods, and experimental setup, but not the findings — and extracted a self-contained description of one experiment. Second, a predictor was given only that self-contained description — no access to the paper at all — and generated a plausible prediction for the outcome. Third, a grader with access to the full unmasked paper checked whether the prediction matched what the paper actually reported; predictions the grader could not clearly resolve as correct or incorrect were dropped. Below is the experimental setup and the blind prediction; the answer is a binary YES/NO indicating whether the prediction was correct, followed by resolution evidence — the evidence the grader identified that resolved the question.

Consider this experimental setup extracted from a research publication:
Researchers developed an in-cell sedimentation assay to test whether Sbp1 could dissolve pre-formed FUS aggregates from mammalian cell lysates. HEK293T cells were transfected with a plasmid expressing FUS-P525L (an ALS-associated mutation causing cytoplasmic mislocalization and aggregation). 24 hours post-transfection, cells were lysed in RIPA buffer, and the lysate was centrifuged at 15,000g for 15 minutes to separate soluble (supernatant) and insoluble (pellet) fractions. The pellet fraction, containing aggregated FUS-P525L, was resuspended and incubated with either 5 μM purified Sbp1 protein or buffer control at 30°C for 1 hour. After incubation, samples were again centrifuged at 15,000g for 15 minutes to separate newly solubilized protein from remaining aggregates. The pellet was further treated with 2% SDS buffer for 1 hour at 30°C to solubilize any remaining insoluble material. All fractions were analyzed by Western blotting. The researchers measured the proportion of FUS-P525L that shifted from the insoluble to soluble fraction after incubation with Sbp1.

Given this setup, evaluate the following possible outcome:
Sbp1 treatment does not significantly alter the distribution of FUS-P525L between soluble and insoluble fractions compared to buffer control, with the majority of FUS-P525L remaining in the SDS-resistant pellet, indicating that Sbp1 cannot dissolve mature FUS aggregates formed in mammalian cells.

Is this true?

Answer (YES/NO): NO